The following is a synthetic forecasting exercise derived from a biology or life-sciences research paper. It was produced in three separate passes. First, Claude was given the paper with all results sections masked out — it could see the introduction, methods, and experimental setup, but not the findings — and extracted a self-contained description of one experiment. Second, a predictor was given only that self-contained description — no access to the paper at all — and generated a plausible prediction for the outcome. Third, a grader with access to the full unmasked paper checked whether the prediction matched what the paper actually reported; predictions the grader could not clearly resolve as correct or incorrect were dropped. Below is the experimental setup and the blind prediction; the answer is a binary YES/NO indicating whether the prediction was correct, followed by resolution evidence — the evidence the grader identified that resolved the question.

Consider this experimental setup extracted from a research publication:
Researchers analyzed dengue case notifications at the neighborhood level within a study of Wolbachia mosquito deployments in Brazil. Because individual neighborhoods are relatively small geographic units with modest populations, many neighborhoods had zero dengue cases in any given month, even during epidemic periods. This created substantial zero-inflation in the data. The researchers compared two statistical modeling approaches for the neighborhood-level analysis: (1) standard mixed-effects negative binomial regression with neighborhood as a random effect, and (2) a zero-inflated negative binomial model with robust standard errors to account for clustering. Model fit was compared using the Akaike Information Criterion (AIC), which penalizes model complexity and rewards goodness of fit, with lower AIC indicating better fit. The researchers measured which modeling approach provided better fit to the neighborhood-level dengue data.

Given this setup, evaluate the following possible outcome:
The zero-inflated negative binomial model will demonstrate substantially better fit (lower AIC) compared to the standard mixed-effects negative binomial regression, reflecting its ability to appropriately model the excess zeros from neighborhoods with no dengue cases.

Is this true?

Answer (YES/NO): NO